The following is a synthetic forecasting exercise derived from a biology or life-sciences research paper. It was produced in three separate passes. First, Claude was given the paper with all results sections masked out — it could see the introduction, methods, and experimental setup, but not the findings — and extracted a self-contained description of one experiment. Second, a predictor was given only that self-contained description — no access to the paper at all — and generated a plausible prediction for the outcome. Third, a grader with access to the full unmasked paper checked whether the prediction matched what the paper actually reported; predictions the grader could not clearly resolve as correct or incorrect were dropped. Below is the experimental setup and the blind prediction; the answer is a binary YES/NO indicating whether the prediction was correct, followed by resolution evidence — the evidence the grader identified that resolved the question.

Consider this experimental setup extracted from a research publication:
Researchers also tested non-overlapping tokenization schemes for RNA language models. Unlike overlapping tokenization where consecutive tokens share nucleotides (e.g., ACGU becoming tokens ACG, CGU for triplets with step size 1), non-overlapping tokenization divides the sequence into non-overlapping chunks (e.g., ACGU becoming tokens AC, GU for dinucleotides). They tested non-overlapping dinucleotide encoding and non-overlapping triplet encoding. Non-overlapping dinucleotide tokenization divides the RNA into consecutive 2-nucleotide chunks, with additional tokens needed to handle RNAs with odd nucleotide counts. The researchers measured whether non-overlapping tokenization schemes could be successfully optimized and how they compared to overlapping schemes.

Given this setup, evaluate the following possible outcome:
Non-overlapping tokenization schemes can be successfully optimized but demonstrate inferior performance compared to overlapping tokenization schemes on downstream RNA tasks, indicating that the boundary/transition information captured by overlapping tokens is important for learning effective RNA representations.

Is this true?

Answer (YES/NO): NO